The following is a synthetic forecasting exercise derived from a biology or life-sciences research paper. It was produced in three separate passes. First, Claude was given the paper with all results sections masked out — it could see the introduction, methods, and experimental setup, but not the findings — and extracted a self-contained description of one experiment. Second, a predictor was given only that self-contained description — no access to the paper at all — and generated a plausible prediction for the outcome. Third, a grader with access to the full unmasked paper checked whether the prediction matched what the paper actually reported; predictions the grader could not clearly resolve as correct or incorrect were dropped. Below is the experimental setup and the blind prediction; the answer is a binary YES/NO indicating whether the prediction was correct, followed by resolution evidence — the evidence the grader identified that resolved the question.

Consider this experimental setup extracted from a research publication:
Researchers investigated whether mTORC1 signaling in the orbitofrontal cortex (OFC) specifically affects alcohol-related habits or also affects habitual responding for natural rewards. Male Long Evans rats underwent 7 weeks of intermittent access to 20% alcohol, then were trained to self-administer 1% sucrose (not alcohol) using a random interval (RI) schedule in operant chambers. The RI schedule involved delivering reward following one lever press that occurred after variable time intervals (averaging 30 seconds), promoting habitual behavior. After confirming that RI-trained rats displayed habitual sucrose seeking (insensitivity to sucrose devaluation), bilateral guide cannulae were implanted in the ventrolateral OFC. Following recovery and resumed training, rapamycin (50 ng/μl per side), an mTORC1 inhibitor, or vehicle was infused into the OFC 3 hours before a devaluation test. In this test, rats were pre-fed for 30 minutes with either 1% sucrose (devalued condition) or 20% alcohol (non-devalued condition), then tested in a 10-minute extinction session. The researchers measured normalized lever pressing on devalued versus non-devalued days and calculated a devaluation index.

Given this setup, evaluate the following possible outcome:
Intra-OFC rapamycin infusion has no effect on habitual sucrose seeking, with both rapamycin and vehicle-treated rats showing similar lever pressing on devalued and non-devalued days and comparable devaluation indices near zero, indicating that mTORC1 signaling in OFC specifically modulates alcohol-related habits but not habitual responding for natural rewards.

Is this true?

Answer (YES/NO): YES